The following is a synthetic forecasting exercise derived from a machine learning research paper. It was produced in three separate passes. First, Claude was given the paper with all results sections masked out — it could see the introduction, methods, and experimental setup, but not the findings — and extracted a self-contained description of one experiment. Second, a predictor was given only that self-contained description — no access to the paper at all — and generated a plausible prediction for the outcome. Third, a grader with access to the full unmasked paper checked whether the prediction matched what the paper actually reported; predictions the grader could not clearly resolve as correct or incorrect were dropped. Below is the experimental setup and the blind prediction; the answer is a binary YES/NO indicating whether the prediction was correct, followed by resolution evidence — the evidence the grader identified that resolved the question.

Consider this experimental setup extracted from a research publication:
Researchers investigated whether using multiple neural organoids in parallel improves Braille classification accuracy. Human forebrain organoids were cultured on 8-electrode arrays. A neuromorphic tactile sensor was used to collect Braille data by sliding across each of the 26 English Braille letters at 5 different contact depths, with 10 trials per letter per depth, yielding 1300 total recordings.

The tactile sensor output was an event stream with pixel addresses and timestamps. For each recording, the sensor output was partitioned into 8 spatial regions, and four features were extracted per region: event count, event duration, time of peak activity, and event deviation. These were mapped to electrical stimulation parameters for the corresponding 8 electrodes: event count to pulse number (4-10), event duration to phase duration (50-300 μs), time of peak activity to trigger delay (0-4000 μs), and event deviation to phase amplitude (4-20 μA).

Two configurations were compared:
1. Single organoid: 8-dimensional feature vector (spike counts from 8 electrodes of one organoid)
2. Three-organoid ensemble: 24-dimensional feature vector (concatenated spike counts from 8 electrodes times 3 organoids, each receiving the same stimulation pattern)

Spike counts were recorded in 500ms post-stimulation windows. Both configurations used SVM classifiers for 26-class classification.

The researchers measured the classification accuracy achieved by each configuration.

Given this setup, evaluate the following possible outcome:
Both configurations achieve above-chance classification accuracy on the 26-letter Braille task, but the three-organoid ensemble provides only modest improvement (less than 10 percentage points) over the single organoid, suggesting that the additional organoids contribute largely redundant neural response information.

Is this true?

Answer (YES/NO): NO